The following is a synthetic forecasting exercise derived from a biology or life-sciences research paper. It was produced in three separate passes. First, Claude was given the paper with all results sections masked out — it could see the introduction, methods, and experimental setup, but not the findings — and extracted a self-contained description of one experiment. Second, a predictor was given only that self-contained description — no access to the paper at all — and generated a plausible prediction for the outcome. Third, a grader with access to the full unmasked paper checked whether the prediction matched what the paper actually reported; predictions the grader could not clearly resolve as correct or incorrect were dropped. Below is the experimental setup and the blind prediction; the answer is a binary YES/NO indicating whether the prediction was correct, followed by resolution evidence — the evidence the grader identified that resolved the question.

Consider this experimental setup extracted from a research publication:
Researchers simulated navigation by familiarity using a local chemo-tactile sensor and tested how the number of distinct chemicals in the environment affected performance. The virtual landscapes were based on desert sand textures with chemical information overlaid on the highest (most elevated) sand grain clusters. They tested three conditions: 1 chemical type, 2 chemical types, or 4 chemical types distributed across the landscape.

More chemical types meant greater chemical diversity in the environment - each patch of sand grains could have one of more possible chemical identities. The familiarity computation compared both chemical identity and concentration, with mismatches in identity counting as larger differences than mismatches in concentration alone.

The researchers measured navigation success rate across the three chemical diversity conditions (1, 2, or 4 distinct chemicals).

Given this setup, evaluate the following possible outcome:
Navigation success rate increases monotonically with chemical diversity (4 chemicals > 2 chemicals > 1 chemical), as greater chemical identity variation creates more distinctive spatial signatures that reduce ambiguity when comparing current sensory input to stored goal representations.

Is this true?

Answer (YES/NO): NO